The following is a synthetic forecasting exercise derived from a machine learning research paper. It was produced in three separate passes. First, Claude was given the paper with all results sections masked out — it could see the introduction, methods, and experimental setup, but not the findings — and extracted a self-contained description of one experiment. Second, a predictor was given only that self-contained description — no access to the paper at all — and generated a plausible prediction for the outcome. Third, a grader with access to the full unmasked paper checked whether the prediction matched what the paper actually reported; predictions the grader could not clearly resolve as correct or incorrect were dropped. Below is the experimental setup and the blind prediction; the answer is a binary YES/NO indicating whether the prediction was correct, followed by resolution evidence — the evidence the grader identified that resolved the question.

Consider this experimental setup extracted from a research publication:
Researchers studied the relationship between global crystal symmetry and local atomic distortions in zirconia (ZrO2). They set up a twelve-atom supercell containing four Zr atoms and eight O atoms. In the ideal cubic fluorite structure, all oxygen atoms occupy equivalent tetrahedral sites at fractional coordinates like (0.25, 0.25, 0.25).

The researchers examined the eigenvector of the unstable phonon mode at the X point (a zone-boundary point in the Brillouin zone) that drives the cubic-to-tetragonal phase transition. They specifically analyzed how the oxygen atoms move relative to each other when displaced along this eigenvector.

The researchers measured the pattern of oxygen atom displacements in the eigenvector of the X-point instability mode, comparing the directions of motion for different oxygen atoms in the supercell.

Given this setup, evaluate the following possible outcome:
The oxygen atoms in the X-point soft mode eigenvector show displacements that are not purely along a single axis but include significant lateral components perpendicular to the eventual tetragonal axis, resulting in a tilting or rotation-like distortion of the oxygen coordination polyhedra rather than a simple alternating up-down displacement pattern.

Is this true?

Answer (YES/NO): NO